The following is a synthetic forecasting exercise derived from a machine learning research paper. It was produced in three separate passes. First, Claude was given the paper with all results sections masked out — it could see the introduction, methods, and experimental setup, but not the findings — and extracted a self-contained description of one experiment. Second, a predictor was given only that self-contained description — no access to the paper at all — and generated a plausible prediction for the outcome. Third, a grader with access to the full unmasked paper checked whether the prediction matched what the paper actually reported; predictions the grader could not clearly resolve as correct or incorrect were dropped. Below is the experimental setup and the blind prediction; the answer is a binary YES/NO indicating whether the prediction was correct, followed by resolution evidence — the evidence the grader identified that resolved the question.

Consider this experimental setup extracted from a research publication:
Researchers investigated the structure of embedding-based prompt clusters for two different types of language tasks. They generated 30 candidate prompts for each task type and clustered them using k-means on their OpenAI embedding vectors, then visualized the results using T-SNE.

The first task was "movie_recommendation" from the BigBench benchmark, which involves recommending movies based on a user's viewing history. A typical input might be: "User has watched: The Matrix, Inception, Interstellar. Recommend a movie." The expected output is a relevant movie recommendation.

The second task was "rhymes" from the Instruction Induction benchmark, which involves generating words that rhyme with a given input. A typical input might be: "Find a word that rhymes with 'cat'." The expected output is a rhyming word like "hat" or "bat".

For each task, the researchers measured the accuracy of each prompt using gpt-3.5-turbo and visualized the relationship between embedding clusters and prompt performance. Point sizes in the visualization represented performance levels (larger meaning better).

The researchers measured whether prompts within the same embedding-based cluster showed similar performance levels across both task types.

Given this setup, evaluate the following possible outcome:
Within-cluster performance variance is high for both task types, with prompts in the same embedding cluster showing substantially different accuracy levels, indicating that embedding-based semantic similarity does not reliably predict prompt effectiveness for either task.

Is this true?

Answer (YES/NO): NO